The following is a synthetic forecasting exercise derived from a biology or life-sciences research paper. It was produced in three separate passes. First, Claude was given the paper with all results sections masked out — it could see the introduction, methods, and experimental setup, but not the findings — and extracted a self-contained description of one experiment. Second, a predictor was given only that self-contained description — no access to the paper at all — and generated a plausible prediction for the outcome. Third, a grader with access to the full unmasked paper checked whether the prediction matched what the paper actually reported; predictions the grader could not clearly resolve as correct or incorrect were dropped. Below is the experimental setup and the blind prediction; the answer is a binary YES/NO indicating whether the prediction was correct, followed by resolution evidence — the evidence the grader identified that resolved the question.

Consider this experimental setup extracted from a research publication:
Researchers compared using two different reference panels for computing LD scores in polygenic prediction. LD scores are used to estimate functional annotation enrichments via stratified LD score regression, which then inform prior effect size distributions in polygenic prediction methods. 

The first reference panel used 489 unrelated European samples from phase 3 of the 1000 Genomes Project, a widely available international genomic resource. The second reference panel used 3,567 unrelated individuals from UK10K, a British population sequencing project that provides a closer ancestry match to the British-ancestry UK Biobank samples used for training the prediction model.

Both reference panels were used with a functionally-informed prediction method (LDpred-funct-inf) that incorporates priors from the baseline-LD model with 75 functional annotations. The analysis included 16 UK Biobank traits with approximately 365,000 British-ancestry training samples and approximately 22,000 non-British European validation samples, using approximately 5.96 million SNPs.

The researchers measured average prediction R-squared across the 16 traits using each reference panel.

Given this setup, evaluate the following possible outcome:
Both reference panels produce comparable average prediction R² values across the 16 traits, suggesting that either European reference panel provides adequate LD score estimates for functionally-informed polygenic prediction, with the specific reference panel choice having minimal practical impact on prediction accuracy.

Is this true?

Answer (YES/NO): YES